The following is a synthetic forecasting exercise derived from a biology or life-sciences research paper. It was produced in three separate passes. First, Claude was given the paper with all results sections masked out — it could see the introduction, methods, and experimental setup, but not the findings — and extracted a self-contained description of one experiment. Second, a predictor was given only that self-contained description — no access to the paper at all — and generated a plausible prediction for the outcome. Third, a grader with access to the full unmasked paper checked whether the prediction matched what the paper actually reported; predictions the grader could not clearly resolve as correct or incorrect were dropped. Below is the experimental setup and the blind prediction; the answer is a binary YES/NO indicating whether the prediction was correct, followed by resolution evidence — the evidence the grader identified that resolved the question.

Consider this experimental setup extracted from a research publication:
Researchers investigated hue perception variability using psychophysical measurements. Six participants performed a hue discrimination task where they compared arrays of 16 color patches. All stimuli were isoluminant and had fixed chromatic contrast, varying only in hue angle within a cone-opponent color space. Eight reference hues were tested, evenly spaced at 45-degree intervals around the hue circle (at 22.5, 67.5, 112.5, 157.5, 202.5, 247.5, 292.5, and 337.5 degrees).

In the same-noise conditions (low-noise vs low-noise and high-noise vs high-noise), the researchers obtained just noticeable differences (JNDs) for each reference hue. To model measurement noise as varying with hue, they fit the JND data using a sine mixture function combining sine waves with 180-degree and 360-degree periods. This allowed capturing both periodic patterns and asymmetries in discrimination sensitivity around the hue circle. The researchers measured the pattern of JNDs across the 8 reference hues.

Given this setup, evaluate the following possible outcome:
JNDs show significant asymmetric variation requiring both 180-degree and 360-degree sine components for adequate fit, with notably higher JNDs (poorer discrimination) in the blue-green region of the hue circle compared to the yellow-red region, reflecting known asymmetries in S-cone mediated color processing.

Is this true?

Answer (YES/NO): NO